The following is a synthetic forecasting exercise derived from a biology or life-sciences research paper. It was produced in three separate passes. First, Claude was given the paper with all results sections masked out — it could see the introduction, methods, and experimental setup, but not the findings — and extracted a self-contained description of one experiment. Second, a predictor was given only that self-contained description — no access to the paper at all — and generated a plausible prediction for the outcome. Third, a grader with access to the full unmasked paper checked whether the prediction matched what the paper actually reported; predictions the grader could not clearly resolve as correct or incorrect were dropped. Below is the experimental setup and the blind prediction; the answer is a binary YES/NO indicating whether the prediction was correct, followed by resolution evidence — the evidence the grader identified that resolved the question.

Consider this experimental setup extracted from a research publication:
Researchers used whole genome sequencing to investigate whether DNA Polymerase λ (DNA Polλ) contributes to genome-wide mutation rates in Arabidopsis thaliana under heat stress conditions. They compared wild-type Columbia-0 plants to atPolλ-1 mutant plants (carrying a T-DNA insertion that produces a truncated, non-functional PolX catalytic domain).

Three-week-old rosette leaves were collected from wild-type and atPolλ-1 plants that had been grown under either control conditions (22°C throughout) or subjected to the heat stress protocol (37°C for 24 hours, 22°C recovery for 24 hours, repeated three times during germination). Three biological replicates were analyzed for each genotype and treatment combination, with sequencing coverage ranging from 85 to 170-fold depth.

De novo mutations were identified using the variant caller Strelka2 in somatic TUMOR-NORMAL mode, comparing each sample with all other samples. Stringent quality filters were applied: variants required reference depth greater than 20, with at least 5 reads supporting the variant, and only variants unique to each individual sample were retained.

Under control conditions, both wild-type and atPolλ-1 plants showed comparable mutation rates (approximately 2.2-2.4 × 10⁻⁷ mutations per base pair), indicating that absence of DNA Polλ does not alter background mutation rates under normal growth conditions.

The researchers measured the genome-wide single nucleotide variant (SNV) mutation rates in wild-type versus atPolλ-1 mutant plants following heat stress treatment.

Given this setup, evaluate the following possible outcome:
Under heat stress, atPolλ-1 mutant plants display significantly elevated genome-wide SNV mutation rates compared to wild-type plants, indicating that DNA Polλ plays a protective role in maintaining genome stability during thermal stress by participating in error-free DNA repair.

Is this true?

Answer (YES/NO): NO